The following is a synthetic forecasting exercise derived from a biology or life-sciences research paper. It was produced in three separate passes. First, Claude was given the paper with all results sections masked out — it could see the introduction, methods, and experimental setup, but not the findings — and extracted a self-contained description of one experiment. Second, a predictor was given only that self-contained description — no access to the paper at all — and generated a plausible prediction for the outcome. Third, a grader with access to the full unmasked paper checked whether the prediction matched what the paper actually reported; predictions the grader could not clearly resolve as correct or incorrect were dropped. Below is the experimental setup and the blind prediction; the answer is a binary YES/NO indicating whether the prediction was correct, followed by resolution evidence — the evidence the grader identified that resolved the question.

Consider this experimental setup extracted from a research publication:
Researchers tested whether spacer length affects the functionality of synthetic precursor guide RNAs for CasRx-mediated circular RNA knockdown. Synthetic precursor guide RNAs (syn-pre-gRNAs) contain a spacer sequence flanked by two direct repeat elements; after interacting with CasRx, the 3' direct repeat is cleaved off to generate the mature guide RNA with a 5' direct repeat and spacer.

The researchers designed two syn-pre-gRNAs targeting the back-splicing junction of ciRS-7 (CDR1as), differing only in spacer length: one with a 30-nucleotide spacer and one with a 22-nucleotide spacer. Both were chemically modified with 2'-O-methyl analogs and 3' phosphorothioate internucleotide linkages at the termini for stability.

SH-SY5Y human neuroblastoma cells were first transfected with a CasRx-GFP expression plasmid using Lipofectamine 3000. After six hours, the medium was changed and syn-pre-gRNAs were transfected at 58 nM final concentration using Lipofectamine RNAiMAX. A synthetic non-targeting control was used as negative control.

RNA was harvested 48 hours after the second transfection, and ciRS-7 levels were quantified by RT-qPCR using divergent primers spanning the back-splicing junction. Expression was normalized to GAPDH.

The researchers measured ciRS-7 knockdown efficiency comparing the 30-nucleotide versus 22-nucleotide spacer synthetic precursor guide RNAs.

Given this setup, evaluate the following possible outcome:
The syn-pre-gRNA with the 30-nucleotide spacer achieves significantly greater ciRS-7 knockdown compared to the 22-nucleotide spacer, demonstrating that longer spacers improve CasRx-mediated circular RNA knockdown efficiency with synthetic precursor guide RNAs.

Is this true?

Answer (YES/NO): YES